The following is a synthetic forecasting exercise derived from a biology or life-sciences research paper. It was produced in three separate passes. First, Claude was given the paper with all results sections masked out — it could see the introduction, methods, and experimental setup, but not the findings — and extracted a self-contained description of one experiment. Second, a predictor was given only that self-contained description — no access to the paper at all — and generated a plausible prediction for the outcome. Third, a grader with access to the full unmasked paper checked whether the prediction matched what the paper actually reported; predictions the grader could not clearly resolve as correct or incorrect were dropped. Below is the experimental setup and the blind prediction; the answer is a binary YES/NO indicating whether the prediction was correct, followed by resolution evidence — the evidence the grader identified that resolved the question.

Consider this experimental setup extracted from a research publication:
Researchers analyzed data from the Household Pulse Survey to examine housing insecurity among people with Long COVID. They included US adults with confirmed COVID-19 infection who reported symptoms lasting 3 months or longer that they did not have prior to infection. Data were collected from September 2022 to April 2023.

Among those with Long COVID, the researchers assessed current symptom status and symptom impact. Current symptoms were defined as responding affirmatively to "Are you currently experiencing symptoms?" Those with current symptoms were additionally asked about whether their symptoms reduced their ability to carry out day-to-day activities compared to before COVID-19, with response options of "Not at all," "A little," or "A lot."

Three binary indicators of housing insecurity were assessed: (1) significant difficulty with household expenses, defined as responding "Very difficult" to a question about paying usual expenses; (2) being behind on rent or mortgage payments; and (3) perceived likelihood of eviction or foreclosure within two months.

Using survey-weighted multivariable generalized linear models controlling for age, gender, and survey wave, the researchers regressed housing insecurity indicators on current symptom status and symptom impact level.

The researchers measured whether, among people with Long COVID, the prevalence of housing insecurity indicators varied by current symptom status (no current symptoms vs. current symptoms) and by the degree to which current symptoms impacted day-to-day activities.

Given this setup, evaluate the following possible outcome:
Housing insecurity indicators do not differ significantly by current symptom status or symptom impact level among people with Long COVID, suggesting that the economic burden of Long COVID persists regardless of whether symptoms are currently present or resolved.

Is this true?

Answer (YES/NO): NO